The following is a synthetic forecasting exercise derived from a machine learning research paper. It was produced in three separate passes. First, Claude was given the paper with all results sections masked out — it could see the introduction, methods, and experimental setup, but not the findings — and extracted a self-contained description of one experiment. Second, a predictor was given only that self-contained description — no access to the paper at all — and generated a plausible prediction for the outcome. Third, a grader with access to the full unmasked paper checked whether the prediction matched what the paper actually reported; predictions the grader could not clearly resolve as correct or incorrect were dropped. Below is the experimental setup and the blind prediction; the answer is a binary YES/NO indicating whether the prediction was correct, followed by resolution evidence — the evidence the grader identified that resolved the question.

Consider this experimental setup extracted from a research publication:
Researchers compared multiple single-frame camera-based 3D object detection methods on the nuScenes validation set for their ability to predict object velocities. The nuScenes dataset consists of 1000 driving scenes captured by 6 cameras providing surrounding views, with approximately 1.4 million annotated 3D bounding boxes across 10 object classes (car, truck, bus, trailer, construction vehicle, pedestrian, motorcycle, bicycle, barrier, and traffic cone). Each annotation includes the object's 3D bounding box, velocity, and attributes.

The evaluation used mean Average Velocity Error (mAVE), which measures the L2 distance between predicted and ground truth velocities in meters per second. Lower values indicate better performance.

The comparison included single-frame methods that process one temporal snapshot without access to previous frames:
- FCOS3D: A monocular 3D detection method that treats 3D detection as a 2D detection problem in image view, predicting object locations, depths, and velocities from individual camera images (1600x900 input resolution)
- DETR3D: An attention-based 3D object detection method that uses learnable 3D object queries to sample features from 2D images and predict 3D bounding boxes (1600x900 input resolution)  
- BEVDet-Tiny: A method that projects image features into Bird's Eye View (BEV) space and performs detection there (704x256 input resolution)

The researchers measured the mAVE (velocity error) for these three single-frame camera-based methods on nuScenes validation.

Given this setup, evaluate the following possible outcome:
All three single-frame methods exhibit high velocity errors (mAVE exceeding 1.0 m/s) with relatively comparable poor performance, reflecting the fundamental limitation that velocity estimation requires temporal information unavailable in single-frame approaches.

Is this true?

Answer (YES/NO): NO